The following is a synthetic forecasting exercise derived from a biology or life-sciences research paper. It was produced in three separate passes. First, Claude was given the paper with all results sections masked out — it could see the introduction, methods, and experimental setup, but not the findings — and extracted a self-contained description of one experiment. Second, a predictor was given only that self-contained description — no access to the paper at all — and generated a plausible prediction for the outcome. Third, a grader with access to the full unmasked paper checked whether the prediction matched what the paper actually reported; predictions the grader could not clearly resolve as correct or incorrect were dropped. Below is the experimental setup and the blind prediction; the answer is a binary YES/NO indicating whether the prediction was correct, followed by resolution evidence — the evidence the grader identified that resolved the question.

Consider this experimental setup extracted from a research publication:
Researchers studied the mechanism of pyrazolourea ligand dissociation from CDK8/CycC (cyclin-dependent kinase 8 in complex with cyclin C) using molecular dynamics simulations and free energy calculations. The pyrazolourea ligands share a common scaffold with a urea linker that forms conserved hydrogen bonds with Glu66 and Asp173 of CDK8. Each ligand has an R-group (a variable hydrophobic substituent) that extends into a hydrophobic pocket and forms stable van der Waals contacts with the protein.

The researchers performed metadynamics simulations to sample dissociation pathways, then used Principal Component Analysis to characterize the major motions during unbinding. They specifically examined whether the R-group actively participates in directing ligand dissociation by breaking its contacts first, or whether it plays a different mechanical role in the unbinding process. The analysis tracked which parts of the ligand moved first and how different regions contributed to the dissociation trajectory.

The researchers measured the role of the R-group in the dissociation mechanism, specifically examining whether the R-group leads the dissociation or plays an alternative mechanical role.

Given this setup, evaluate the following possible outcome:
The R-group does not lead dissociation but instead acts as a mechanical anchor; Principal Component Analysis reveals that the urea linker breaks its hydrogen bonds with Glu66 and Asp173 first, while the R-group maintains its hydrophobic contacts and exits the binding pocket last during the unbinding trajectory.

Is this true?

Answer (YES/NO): NO